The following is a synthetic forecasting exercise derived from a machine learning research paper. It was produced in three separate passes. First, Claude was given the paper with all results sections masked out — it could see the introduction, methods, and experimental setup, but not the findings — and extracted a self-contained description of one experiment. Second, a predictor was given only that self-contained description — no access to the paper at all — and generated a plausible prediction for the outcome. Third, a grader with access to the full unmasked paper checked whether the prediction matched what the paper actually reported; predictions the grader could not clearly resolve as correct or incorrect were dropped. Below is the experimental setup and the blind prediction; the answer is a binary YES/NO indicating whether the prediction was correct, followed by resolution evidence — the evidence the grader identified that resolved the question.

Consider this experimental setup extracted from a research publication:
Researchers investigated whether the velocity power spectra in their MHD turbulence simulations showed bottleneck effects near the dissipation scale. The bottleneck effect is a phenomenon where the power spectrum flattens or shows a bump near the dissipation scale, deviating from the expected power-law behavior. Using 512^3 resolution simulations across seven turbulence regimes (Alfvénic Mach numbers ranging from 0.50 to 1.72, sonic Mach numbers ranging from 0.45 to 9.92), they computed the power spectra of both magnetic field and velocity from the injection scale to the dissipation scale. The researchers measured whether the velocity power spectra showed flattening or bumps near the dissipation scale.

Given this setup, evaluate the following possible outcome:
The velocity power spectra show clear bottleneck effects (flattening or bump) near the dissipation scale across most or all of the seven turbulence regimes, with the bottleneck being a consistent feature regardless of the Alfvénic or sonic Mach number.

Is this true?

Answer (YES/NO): NO